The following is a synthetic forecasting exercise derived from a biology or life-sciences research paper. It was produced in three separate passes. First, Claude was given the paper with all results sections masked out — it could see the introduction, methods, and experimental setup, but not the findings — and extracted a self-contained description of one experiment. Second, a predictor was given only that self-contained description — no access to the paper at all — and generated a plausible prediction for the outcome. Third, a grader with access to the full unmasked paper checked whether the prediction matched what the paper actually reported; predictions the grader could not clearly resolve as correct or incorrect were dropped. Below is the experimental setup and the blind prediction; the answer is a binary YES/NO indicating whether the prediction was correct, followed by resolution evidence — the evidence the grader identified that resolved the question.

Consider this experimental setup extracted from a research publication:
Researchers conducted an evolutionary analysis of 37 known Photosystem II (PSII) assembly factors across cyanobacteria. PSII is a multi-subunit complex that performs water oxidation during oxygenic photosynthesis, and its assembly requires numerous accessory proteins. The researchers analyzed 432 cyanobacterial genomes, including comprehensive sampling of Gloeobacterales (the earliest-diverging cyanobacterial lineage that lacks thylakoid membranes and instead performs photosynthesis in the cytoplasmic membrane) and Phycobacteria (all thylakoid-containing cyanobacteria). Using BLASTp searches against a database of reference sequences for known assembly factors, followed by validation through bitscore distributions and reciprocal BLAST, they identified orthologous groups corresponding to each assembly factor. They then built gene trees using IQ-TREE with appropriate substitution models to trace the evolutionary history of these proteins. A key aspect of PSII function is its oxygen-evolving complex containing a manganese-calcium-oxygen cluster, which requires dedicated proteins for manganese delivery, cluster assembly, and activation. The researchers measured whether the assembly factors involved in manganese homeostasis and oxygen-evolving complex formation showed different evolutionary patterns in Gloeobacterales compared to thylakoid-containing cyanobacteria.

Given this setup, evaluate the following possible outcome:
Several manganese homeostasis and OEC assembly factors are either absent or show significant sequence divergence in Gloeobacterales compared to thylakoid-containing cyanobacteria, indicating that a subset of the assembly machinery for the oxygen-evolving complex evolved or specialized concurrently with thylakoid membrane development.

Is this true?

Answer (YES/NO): YES